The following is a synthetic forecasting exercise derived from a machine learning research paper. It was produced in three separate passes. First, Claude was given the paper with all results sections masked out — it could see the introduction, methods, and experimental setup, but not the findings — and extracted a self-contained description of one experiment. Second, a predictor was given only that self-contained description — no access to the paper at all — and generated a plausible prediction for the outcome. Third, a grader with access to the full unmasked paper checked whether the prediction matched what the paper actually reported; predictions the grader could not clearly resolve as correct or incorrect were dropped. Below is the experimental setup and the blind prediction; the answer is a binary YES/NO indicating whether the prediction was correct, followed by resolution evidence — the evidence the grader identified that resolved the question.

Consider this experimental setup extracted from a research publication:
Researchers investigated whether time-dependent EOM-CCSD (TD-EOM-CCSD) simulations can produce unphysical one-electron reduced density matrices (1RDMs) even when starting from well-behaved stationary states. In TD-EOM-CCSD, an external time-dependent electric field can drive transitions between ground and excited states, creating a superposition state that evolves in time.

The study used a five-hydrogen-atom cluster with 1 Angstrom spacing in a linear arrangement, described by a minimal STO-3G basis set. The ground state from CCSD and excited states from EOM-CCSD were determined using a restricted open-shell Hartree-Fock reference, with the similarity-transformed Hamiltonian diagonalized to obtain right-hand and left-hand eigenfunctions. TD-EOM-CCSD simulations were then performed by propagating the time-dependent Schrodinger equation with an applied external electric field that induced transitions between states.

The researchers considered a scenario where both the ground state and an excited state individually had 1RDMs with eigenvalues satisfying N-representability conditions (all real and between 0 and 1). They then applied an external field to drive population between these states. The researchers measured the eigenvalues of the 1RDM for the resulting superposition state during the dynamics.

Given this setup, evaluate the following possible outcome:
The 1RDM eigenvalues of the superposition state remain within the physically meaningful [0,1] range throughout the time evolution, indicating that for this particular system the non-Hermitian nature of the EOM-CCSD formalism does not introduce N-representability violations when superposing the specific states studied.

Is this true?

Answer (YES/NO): NO